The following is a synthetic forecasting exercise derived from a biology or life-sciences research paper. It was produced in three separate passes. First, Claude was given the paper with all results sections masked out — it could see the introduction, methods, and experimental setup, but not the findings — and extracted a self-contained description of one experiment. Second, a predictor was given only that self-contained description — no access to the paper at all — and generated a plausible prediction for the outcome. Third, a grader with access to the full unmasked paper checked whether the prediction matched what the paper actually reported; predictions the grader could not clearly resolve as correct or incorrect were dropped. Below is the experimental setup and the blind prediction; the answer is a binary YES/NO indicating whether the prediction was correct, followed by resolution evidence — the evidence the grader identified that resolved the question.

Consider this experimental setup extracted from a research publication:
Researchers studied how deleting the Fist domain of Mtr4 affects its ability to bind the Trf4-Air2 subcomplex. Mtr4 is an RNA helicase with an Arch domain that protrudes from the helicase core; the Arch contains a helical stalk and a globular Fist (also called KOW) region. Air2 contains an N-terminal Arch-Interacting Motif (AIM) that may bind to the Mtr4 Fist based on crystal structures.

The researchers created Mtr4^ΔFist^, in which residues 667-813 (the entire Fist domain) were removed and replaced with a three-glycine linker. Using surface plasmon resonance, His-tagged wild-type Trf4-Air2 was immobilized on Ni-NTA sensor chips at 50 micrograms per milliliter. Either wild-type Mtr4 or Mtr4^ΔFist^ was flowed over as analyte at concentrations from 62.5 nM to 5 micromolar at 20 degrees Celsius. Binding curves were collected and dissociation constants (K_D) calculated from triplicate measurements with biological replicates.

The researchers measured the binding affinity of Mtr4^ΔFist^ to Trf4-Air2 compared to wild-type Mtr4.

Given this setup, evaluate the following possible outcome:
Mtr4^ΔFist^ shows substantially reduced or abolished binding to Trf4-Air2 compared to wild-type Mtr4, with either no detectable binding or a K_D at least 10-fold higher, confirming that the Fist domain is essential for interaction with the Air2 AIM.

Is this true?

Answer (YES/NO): NO